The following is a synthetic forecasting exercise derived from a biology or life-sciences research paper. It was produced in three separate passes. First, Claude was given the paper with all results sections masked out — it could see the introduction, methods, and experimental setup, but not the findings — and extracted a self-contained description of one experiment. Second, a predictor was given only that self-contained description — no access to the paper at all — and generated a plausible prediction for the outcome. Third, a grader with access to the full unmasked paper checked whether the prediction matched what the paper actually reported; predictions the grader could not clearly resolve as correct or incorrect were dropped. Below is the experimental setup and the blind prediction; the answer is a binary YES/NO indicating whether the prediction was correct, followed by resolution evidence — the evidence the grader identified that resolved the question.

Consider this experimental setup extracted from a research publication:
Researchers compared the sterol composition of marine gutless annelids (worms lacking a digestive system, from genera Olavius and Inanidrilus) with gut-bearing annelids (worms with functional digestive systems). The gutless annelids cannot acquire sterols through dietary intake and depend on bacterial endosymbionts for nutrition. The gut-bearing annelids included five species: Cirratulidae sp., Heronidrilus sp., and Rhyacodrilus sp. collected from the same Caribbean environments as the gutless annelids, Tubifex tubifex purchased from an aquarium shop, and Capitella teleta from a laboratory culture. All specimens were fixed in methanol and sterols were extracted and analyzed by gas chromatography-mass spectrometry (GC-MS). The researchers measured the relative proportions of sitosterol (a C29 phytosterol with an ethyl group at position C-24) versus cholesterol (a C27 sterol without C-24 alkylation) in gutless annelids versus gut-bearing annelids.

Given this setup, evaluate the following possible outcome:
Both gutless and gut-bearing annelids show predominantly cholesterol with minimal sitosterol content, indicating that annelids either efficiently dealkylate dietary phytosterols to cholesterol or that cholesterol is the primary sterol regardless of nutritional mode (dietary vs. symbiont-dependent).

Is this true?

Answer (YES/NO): NO